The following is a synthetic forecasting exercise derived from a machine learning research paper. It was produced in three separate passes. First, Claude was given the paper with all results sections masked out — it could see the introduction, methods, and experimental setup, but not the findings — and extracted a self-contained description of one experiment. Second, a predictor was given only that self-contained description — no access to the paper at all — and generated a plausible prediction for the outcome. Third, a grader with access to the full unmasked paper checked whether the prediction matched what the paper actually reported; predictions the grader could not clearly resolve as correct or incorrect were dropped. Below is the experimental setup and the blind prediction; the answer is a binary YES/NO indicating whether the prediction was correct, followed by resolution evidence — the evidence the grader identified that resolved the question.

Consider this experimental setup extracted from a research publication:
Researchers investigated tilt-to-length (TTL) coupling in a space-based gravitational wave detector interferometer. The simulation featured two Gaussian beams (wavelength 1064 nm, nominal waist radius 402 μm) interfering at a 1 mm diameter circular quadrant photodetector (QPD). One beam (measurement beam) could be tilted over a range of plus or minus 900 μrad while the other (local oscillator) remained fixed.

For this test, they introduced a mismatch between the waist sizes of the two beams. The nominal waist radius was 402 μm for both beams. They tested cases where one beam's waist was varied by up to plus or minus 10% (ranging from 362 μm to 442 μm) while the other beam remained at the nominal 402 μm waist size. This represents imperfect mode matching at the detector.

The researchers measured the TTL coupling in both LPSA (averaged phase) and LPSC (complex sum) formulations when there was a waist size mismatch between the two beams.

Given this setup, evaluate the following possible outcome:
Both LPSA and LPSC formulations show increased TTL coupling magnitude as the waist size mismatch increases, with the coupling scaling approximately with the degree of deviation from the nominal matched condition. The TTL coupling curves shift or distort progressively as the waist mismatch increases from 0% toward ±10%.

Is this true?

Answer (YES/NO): NO